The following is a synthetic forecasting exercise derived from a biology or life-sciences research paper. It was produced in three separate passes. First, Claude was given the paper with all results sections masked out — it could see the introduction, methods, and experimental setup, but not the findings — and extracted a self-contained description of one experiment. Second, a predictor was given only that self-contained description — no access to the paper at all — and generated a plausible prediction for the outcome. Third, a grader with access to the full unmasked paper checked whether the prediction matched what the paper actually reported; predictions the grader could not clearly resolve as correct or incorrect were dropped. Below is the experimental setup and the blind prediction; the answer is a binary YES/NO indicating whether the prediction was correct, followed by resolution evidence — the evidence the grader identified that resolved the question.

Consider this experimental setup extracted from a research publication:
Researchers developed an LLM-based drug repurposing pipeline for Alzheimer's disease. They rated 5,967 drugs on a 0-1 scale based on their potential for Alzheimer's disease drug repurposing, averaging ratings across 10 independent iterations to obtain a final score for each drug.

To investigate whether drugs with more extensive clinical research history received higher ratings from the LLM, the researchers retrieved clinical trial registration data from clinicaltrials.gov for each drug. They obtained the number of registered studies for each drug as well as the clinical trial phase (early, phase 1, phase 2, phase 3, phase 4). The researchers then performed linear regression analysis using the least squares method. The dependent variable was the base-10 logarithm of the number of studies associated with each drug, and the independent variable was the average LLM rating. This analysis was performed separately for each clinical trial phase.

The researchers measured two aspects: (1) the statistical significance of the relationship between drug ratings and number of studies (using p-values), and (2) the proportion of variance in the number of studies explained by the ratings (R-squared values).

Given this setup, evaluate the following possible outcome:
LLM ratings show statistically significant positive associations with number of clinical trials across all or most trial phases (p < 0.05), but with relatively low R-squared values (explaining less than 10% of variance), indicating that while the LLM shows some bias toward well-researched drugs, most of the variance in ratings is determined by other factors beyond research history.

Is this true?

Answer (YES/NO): YES